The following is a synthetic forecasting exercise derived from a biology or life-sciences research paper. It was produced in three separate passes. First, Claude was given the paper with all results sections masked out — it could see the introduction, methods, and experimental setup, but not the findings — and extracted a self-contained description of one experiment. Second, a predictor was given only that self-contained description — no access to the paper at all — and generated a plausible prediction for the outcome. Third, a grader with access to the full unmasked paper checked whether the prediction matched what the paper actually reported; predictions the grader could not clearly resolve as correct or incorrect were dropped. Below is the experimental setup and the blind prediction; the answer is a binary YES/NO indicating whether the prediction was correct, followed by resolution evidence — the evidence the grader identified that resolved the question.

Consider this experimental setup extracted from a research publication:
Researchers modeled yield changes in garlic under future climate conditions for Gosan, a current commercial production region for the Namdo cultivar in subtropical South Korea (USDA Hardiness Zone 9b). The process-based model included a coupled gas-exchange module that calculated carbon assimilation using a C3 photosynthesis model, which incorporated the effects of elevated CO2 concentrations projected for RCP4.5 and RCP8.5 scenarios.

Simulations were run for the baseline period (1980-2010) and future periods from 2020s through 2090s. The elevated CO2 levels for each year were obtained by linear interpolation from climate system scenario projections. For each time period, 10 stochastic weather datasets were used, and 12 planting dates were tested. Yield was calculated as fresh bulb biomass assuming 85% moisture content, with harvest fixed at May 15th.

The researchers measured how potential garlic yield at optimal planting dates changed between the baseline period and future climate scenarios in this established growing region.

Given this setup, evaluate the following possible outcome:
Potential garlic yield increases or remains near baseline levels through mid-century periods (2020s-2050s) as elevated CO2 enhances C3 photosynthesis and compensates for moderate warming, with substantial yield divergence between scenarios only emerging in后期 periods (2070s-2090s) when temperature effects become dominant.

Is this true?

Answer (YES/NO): NO